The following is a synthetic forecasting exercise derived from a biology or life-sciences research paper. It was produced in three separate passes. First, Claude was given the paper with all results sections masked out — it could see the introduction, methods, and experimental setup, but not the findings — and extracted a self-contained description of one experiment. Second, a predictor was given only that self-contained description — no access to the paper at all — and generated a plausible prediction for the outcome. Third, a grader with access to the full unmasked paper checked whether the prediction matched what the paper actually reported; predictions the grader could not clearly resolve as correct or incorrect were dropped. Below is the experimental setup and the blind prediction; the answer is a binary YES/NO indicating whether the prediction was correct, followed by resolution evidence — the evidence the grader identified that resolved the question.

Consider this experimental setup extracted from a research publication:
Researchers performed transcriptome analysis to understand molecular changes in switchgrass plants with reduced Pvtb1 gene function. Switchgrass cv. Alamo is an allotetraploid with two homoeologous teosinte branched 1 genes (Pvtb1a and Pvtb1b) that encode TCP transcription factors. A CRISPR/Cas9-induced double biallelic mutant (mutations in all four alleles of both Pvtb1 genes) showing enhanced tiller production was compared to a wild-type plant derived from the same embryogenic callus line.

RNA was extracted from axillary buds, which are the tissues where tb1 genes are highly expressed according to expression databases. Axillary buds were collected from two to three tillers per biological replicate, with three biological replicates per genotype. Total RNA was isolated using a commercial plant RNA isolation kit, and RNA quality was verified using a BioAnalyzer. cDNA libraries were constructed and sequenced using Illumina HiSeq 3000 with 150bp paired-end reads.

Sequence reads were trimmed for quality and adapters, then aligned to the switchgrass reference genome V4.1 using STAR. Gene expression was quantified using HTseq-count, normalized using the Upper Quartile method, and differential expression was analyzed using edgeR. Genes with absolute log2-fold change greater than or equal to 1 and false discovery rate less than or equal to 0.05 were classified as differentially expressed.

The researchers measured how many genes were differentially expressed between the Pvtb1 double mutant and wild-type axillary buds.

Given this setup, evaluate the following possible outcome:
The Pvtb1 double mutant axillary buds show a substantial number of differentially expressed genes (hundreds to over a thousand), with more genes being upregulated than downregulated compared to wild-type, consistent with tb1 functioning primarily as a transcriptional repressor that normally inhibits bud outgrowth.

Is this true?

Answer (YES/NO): NO